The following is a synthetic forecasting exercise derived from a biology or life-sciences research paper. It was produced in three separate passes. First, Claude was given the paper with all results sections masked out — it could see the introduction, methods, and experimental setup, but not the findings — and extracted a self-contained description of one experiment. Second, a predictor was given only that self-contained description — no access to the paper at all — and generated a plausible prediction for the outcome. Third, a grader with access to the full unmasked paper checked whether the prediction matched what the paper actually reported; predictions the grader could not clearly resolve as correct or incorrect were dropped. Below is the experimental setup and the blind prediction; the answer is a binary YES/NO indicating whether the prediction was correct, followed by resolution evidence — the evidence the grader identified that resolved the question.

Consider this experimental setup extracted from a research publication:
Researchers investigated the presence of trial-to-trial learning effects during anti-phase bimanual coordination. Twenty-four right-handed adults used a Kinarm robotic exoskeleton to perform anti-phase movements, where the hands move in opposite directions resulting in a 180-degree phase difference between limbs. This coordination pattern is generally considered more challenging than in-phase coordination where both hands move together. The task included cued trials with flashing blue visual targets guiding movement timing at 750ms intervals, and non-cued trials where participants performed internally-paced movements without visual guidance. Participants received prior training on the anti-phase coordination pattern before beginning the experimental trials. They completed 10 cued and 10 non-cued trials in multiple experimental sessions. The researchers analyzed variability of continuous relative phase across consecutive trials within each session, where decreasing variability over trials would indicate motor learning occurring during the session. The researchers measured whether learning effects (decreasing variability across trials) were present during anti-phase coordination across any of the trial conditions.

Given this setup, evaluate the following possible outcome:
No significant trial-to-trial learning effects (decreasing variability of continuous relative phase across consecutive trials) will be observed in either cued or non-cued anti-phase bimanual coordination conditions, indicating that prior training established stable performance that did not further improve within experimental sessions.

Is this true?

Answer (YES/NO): YES